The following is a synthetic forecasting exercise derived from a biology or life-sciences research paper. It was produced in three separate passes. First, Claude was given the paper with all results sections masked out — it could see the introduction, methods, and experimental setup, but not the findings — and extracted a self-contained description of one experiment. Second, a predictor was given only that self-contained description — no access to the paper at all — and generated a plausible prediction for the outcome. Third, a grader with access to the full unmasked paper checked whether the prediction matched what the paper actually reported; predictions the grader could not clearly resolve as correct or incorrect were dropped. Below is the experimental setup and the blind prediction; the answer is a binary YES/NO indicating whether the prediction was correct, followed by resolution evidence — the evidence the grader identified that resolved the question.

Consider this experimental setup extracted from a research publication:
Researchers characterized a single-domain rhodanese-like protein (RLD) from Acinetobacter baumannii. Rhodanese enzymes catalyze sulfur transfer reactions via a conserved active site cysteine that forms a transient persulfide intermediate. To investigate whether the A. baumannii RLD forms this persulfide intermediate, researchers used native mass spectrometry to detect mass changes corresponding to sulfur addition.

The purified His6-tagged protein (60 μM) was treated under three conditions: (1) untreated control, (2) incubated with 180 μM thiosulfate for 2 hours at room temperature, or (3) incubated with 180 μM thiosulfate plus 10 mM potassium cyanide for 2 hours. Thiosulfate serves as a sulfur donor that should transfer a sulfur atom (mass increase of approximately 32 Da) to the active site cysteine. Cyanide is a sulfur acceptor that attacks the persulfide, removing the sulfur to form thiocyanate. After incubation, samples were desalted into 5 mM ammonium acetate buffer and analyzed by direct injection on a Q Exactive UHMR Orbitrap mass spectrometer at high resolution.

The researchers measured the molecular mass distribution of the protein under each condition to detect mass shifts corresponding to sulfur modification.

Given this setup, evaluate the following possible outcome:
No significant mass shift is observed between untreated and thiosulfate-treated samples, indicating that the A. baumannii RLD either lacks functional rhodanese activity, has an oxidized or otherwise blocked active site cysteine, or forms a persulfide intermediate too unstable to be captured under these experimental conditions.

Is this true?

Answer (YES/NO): NO